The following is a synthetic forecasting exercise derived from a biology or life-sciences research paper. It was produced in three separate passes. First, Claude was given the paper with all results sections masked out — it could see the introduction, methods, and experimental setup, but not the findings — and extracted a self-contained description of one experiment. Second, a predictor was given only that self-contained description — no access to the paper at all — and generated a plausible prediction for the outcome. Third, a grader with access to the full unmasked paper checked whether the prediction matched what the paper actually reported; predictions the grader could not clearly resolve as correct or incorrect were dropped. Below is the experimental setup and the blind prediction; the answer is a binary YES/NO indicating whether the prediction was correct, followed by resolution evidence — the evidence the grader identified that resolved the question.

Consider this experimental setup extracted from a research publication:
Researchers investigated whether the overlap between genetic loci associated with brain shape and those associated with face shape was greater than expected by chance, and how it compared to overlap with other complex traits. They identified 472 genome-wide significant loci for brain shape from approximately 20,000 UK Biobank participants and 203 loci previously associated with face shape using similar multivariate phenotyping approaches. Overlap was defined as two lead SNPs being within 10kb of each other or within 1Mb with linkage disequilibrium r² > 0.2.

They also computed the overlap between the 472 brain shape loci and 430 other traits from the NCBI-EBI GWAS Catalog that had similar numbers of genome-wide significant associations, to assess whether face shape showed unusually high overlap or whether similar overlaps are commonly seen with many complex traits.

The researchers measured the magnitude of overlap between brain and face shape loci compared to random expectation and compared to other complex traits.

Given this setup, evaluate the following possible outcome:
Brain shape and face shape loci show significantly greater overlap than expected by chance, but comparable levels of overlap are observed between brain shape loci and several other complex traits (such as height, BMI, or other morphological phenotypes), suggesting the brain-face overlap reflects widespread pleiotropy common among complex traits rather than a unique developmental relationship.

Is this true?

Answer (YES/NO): NO